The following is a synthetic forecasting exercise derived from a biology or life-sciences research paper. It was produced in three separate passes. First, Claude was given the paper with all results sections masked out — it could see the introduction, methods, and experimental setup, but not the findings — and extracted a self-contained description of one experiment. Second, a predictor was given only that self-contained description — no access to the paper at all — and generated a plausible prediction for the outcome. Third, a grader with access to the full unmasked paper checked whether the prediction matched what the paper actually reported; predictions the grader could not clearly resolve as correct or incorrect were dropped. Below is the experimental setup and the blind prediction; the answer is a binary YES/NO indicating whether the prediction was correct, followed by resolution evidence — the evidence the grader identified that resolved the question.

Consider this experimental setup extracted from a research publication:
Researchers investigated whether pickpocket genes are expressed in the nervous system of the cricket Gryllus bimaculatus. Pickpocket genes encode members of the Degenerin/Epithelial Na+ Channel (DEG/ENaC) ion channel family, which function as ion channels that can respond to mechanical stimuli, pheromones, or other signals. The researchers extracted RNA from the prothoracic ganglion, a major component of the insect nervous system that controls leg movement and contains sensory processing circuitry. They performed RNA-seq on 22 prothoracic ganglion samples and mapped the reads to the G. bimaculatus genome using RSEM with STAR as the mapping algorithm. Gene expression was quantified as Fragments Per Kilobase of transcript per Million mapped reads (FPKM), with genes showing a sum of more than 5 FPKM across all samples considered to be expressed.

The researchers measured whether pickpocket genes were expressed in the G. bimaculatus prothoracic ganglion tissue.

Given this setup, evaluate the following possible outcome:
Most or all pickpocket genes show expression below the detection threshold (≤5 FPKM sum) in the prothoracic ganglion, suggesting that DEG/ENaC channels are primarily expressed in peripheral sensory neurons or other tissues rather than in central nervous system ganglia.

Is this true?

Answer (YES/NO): NO